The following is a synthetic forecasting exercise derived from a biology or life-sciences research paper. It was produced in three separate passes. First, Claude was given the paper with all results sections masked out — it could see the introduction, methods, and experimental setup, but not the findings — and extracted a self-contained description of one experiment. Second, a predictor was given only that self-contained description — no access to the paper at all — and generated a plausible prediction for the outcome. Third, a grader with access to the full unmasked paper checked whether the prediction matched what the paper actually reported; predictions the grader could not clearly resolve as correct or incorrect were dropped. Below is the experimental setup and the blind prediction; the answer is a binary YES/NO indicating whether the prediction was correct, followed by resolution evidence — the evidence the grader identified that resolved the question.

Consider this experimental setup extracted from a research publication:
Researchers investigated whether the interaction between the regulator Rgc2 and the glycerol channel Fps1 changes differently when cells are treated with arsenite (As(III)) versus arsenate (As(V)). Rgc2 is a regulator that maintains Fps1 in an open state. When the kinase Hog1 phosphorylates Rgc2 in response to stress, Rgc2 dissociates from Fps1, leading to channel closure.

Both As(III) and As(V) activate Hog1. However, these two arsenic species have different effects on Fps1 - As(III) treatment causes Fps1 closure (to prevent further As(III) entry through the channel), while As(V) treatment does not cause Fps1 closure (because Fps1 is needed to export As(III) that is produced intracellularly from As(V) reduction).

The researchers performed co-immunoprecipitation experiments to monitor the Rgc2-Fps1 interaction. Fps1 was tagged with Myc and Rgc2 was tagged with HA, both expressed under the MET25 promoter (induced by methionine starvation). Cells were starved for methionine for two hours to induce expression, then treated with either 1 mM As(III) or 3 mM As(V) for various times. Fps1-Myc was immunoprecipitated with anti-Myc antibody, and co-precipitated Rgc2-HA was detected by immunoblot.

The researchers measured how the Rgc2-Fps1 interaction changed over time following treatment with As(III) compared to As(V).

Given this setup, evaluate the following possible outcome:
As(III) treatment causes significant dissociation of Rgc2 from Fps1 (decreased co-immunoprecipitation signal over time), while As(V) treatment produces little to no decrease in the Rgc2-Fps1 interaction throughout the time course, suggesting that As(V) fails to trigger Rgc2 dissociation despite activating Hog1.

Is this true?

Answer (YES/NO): YES